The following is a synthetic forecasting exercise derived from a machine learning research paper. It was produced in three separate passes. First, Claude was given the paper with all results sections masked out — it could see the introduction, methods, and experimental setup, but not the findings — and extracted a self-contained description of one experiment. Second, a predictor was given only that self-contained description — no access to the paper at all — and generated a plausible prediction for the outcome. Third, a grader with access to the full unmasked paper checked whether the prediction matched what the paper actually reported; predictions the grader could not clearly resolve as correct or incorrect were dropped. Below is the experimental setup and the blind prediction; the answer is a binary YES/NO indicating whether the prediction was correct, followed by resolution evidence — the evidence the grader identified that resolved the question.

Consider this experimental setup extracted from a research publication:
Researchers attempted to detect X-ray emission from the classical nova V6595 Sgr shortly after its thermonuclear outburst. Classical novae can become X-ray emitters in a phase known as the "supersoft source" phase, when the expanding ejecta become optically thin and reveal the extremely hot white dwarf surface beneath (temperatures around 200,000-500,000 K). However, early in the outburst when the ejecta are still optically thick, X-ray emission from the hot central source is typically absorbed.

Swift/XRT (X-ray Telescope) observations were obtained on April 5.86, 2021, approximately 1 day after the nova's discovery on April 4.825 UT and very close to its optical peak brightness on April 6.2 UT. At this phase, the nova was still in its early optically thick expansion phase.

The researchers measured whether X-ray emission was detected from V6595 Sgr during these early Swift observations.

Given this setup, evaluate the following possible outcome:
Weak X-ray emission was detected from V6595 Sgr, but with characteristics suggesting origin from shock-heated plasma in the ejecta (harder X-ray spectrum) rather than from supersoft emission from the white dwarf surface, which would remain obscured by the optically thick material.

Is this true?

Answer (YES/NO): NO